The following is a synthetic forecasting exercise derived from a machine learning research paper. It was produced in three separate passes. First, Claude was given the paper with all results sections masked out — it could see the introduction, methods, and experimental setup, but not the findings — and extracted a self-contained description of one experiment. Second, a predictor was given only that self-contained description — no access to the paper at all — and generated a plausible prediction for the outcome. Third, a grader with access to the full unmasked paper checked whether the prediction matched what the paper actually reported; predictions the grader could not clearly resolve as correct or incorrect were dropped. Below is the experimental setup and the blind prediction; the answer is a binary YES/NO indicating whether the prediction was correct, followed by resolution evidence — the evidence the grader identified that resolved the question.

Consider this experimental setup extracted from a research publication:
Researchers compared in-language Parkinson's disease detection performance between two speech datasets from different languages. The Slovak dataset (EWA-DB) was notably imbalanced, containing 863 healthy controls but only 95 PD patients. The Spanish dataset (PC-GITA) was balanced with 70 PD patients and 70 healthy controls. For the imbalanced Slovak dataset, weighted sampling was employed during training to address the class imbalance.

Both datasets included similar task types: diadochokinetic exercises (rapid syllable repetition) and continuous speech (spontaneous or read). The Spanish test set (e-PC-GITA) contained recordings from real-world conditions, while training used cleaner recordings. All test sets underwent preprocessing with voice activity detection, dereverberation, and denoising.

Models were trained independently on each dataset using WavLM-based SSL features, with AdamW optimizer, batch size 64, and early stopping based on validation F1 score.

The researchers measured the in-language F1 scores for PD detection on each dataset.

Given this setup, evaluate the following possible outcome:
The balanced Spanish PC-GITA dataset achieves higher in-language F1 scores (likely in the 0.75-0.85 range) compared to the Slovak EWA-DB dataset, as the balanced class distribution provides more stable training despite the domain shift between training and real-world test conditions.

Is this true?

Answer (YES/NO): NO